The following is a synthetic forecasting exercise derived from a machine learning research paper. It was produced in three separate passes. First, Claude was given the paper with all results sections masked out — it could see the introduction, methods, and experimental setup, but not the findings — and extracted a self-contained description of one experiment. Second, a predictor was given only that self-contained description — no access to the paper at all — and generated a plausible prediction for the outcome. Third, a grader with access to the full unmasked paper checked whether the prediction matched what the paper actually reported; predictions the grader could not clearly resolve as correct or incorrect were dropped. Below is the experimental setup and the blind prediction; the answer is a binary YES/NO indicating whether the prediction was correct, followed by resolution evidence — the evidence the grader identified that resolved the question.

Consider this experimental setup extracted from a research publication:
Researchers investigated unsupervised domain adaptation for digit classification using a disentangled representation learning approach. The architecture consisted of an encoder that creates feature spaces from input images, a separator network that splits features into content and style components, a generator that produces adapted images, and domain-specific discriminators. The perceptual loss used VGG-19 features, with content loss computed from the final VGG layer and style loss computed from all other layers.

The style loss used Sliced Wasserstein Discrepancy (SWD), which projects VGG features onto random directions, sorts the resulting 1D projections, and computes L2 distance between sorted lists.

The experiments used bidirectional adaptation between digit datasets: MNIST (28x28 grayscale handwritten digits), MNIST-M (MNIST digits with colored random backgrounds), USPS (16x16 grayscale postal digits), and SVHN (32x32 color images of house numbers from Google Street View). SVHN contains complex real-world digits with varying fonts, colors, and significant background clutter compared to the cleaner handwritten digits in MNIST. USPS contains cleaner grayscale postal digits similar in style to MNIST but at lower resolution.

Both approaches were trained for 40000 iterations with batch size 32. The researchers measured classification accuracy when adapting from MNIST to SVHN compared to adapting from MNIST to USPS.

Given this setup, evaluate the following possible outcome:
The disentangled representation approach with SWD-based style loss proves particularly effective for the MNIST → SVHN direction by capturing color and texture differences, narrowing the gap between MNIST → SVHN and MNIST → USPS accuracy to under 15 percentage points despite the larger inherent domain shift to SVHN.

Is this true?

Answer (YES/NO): NO